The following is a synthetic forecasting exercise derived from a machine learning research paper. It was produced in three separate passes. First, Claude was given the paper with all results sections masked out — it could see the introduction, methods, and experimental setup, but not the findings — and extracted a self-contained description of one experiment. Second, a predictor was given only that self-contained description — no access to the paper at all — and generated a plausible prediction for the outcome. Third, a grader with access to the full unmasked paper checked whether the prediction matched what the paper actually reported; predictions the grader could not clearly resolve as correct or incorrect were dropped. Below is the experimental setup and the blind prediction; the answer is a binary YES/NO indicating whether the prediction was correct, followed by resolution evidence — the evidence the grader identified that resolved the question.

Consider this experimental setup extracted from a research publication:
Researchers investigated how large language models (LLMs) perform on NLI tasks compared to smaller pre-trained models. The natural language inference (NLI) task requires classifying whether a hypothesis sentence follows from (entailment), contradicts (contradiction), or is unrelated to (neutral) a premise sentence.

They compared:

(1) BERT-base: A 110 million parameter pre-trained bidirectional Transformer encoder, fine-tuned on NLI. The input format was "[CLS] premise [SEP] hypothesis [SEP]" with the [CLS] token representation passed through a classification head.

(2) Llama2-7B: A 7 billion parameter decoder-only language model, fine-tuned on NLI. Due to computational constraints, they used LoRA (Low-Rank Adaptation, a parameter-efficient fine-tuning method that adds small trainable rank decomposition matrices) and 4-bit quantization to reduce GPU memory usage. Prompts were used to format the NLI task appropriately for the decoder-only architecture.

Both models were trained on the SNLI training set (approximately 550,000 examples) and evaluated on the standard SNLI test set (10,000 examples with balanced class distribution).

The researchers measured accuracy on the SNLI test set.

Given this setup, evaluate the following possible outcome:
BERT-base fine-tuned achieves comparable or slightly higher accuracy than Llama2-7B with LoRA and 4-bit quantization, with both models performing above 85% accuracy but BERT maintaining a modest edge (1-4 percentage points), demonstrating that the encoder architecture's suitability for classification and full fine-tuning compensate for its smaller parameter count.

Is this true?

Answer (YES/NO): NO